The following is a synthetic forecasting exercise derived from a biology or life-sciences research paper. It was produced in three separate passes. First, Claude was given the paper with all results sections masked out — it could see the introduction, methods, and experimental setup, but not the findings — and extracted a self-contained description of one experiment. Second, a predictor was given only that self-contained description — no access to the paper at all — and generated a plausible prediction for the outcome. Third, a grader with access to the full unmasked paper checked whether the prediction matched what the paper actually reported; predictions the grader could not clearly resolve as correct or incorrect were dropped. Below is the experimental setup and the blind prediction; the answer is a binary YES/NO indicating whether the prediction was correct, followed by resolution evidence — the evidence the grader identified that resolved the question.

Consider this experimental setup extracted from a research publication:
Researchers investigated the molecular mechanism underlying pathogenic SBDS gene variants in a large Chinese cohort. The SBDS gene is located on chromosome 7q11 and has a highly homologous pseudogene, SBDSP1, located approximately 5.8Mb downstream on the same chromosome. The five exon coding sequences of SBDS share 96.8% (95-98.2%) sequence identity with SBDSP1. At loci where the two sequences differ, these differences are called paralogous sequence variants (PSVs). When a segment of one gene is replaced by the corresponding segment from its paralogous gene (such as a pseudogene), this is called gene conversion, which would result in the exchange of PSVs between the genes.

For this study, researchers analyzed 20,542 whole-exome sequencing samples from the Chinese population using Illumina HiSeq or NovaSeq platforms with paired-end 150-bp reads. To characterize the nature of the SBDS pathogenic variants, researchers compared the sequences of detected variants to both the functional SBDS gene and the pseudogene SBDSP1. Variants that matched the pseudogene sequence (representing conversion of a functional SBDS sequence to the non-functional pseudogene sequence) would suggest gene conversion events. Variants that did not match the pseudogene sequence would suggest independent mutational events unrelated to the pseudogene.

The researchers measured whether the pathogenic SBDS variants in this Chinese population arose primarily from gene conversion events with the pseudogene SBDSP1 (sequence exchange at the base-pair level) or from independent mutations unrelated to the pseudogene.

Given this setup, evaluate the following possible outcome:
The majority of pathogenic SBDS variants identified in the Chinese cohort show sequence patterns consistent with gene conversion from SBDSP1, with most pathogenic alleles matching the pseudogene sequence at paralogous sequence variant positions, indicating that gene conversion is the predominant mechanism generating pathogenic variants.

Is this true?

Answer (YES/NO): YES